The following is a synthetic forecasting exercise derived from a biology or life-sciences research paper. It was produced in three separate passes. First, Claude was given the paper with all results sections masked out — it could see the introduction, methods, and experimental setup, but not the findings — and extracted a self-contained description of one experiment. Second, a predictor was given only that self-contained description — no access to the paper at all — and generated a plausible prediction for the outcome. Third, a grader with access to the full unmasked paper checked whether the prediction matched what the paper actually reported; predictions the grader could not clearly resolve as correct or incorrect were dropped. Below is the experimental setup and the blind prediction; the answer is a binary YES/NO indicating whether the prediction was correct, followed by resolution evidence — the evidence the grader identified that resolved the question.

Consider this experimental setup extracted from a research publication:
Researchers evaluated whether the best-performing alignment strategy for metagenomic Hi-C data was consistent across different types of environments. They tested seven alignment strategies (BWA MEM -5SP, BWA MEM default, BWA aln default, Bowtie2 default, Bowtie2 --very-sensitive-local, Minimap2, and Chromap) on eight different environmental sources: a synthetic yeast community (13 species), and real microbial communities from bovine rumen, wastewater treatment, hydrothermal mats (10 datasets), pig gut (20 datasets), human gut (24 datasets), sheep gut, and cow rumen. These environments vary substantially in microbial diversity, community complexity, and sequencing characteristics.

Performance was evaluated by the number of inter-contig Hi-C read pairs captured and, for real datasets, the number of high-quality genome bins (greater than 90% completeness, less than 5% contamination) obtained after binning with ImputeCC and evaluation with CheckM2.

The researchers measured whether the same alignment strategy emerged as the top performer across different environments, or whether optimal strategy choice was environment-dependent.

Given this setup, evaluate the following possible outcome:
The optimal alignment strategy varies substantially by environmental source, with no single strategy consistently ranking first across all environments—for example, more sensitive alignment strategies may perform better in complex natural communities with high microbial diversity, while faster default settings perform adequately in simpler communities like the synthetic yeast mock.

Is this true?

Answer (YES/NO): NO